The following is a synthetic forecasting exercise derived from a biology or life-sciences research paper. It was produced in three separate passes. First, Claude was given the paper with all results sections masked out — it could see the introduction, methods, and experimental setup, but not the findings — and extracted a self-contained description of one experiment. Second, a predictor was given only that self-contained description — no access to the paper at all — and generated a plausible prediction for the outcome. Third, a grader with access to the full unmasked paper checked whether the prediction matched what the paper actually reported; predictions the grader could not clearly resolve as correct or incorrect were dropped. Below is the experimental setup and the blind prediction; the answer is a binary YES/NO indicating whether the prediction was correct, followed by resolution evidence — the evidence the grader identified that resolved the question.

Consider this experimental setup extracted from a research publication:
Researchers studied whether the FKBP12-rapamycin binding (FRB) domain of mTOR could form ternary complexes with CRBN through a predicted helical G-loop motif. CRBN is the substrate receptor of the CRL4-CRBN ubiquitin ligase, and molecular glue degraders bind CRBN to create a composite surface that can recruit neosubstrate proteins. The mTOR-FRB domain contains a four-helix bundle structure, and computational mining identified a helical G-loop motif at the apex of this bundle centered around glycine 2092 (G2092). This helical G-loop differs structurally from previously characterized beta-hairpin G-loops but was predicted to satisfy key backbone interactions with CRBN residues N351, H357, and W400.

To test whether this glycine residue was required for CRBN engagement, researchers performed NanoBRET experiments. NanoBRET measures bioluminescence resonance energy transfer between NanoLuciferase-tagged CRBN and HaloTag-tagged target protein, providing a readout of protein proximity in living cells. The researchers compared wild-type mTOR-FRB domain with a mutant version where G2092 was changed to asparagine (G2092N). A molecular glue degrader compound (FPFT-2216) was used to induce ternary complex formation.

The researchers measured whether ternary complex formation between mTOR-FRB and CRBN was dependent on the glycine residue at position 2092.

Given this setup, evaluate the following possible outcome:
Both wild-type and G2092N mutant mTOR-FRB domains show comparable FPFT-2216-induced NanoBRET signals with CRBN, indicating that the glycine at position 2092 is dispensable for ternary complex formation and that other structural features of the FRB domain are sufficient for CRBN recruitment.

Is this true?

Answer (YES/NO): NO